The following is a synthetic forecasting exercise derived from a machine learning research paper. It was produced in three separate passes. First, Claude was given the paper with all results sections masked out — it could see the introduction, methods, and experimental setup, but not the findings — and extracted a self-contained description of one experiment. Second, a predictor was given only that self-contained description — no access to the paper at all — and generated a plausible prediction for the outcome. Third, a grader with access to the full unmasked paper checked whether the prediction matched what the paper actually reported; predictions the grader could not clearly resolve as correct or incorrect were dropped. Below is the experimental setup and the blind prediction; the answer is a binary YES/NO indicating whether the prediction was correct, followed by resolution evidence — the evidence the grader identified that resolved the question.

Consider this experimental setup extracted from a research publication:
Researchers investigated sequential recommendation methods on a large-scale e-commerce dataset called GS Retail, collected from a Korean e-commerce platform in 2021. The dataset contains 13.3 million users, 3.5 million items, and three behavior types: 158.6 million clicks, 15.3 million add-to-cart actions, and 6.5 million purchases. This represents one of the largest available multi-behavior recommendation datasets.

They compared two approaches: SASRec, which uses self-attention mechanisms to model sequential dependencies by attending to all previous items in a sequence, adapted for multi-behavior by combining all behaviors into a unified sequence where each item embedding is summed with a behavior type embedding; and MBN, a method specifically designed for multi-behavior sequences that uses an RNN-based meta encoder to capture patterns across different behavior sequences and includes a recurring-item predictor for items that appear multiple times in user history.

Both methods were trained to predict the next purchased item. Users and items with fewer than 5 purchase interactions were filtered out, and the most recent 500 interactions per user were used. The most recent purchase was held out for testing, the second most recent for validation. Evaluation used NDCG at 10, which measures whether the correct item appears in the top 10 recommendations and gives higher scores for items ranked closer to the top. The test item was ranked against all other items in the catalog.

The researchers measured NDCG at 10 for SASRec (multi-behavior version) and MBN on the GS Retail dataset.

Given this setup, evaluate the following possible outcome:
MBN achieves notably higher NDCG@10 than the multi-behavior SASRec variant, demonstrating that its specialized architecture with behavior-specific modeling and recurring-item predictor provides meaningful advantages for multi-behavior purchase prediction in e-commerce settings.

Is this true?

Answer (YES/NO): NO